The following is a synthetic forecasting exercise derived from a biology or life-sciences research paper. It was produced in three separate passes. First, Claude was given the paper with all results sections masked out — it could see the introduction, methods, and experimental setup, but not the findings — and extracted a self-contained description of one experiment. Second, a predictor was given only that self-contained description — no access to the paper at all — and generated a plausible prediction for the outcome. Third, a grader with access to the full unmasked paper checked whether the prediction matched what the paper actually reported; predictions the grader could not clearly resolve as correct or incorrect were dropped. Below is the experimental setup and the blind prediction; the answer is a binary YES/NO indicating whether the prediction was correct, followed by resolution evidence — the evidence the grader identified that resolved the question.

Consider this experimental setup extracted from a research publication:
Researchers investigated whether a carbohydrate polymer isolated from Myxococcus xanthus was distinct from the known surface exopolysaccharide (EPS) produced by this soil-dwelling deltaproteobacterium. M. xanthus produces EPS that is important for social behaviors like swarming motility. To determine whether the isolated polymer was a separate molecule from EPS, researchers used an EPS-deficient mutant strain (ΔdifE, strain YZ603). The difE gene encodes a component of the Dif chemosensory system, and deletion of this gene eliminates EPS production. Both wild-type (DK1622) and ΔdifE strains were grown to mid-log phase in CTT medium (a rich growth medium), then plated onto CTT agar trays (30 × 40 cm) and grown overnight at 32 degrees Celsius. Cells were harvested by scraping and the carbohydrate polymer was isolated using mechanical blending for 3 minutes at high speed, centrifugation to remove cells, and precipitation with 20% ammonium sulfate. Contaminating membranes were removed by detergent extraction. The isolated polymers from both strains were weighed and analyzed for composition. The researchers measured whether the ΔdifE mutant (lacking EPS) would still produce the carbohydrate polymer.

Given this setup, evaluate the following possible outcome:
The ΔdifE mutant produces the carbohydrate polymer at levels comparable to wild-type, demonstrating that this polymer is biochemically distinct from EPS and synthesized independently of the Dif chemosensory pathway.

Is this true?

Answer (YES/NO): YES